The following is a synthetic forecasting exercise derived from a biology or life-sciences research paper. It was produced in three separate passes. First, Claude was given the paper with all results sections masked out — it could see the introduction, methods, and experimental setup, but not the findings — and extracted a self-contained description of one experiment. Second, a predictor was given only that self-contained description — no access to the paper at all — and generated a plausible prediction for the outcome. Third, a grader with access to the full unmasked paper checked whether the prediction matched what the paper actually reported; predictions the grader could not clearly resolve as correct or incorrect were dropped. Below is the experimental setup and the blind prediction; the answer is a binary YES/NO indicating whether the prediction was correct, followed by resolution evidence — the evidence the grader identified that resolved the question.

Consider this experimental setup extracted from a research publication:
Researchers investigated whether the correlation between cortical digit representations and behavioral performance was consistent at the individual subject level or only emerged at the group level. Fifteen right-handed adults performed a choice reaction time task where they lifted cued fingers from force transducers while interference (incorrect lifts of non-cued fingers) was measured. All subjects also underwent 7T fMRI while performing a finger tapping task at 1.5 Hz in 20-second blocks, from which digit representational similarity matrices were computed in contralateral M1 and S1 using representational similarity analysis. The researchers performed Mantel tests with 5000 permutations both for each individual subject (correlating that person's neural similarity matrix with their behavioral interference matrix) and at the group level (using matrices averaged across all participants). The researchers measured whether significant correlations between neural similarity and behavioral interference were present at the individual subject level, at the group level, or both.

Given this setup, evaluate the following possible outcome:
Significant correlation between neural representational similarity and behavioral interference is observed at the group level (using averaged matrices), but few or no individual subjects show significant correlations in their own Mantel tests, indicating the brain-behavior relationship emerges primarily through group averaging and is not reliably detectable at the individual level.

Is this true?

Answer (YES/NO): YES